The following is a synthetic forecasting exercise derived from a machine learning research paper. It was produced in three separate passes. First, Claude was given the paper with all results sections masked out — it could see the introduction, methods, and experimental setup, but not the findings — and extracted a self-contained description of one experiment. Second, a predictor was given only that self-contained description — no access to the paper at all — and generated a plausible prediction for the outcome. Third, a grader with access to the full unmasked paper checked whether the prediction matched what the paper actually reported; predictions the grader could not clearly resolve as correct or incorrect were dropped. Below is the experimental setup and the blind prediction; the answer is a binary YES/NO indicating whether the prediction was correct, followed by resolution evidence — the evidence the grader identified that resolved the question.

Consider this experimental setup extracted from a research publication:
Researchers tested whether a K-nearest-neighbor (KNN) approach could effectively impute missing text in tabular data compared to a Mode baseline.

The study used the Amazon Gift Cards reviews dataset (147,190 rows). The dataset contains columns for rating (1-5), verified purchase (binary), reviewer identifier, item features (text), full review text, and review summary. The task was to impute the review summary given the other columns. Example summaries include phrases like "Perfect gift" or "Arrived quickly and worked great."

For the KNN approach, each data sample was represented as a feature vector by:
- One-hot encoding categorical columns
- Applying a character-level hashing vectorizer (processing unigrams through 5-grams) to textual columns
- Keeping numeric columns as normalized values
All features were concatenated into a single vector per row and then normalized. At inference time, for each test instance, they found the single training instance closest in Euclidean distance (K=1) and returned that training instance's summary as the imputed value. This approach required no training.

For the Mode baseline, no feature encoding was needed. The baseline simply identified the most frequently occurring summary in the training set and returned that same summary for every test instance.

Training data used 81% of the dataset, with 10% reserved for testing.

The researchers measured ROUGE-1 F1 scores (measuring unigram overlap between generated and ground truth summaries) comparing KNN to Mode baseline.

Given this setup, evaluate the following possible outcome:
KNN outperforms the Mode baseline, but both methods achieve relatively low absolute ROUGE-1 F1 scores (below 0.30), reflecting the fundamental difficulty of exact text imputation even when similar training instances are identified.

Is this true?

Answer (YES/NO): NO